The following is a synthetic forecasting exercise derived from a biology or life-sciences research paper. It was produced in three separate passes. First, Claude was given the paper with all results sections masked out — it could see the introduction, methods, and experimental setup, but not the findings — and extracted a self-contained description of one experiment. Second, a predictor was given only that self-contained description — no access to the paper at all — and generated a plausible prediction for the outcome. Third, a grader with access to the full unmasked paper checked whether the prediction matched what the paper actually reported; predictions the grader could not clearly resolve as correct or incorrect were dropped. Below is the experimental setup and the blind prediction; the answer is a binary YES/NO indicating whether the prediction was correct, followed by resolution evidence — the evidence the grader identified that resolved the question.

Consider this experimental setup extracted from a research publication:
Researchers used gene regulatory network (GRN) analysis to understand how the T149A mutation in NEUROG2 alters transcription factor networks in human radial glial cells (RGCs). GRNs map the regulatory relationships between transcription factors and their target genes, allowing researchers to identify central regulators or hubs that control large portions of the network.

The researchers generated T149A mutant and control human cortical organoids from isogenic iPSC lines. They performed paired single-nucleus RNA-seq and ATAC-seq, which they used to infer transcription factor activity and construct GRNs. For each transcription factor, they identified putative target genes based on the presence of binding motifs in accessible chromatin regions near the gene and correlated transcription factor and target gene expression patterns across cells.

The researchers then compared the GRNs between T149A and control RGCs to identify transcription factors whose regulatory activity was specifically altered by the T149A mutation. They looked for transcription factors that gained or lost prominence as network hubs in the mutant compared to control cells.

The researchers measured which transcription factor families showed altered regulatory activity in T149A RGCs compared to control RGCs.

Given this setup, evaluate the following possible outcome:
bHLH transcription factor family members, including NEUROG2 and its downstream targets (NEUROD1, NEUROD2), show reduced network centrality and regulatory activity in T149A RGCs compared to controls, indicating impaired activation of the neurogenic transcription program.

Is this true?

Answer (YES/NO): NO